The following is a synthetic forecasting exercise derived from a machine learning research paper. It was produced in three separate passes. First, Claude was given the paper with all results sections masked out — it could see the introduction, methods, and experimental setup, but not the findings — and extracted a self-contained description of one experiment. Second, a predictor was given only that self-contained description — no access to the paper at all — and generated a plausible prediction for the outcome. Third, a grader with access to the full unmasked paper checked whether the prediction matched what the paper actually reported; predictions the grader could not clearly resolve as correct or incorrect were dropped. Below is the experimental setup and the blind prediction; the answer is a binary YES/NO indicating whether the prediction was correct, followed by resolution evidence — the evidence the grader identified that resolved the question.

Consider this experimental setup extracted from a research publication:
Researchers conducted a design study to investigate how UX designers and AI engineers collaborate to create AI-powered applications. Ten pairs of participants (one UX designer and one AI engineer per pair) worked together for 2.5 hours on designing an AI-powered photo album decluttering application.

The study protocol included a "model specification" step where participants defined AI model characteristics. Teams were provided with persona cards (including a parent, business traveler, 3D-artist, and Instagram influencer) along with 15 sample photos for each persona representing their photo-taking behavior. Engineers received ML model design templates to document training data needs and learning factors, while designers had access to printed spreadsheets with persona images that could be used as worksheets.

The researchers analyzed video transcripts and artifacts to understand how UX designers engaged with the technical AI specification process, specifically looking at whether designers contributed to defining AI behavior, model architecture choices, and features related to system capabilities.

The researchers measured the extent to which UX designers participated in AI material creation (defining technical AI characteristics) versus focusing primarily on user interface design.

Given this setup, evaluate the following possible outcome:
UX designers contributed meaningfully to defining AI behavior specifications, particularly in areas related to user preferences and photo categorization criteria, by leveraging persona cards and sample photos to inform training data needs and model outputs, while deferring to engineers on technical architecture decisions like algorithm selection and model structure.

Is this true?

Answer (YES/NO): NO